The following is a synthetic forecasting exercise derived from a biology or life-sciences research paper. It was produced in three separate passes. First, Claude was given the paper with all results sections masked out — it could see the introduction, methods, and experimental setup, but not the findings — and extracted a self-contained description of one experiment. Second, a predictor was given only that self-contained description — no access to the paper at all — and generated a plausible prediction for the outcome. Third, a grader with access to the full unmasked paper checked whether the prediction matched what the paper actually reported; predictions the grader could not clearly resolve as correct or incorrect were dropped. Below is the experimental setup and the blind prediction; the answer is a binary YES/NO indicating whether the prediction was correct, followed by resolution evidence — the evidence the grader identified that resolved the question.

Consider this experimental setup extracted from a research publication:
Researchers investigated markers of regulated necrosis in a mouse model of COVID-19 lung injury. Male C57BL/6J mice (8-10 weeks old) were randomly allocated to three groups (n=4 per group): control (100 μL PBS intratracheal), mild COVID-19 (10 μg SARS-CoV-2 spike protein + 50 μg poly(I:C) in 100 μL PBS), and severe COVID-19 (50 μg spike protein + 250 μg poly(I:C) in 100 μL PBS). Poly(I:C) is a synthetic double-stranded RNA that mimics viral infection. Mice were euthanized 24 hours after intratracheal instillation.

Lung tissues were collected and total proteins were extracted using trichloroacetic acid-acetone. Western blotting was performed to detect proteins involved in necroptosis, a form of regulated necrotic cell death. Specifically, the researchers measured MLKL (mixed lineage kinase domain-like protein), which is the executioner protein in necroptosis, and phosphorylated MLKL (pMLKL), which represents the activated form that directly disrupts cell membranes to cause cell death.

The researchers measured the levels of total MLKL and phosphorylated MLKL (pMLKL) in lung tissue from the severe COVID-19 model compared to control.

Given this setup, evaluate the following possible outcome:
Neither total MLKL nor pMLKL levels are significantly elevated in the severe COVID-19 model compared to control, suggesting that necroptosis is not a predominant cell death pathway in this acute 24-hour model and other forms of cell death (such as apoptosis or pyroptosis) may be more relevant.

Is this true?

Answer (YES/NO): NO